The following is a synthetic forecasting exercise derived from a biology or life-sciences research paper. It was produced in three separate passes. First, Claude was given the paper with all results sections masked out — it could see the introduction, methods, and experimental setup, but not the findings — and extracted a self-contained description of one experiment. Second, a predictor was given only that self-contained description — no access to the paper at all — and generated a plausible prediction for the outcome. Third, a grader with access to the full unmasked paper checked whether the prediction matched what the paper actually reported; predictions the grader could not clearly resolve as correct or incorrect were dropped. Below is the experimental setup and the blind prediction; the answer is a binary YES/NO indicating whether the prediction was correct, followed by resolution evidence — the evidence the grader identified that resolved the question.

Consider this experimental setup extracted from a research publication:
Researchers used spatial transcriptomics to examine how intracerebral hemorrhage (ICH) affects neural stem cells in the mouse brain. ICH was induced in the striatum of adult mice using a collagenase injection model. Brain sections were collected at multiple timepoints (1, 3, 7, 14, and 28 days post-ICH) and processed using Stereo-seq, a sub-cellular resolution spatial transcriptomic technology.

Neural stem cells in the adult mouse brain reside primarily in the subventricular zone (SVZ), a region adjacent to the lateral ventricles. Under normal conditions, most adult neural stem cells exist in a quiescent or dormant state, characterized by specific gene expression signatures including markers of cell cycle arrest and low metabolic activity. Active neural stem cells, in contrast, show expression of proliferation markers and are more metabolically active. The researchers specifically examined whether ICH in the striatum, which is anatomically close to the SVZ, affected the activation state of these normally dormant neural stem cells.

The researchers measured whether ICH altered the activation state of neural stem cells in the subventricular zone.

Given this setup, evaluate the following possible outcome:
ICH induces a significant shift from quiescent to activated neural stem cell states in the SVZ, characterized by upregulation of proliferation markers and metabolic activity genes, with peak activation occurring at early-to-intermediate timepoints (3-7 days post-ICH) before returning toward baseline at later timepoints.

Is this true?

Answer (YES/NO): NO